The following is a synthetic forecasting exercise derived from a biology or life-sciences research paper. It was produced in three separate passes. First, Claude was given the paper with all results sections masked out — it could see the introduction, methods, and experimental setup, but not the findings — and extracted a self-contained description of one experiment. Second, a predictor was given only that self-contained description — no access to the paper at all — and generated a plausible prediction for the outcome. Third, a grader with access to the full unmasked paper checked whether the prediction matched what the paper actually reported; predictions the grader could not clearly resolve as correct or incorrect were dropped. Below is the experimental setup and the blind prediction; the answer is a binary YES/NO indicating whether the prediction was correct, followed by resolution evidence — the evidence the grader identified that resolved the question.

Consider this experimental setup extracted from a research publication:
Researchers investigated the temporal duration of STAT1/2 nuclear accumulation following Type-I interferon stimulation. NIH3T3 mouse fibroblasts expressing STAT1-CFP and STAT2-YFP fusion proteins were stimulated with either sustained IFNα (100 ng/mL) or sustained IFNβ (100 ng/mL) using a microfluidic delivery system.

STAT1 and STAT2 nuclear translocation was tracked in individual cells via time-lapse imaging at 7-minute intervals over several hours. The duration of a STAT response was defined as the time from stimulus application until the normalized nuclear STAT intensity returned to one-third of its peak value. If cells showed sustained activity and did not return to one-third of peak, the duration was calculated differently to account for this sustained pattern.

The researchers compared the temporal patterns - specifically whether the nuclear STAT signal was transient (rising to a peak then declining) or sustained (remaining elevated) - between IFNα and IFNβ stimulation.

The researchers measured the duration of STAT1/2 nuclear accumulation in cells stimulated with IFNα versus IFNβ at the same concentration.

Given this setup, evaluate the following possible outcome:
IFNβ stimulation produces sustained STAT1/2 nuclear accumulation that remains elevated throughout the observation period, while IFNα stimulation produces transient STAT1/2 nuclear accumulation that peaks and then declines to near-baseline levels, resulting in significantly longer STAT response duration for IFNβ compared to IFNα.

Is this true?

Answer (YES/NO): NO